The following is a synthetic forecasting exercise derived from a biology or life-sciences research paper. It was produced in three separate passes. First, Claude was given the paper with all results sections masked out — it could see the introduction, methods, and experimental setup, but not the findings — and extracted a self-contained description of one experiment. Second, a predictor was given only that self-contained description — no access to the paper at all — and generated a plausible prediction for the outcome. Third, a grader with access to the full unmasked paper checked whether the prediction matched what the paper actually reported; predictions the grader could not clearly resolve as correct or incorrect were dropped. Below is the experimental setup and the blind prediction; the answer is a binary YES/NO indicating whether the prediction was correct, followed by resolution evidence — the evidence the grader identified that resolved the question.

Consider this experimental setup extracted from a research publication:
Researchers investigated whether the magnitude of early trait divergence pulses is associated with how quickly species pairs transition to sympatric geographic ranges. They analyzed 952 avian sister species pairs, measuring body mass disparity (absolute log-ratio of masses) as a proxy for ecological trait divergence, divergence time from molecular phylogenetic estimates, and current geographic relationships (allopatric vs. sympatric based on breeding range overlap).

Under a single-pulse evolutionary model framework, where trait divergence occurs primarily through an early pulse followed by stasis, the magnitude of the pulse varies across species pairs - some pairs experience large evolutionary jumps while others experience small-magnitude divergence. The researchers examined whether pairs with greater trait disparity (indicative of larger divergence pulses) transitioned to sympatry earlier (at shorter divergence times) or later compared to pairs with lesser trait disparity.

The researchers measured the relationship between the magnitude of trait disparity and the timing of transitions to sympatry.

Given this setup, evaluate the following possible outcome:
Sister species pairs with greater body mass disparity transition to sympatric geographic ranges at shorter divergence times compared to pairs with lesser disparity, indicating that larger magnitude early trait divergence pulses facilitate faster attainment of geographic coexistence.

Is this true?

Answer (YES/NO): YES